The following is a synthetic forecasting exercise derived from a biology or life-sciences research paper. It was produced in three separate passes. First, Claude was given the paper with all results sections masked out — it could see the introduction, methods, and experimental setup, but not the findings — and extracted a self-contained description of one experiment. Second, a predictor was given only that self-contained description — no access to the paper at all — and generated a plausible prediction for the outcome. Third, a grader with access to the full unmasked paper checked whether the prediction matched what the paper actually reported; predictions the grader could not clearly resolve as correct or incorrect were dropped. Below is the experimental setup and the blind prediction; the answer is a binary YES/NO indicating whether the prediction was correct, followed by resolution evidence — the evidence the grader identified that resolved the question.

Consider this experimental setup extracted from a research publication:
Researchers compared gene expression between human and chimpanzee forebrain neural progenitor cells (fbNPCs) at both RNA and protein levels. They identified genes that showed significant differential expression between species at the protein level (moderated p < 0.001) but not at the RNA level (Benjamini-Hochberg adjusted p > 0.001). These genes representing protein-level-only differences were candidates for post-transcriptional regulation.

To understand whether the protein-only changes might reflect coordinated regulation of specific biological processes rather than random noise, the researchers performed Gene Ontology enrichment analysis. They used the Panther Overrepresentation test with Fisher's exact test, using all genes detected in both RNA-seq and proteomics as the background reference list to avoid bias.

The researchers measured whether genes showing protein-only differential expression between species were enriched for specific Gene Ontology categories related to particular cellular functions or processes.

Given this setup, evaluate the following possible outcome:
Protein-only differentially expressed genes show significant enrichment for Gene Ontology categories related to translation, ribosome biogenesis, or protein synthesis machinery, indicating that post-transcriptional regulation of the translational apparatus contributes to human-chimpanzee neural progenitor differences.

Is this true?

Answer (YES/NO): NO